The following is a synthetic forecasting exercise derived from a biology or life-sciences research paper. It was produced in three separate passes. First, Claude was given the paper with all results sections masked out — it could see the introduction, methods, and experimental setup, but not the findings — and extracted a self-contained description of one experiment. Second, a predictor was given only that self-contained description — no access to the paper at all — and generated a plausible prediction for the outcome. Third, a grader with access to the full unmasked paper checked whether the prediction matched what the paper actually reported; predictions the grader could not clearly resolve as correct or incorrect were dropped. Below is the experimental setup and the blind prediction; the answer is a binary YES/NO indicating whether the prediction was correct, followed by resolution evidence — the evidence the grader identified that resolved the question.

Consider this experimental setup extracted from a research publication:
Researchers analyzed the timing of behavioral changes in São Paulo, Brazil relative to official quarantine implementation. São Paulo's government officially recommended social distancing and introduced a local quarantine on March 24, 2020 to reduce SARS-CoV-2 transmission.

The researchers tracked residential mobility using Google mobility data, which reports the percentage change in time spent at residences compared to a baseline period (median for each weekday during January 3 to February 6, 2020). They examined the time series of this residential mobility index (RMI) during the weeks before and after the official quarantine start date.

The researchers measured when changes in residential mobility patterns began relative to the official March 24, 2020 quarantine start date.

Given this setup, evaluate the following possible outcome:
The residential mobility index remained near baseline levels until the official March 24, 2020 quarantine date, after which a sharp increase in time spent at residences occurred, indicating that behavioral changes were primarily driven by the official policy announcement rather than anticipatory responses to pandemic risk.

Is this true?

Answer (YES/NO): NO